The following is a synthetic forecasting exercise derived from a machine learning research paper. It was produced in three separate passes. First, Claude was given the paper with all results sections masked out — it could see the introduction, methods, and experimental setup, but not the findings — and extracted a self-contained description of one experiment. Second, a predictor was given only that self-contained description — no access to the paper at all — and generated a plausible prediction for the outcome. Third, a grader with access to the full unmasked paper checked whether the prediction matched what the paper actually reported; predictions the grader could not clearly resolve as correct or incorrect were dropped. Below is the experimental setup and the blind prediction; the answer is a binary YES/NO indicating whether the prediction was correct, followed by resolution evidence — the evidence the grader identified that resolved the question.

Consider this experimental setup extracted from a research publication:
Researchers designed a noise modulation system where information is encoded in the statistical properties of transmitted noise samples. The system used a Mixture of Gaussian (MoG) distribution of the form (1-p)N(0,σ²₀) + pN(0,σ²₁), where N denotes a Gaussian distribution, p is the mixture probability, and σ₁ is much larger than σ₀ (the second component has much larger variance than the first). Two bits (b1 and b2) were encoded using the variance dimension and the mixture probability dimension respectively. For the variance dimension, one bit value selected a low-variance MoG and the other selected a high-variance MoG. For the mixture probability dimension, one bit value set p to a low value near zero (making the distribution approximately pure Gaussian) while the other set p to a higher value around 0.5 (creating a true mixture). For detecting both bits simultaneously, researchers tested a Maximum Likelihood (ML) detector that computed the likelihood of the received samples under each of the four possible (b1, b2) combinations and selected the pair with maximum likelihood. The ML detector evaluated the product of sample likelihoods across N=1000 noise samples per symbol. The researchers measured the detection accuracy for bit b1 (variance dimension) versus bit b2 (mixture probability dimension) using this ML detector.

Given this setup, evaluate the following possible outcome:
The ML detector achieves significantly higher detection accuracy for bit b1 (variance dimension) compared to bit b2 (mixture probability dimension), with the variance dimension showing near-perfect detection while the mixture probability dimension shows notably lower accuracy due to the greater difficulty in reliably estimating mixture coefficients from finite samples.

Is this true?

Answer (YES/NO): YES